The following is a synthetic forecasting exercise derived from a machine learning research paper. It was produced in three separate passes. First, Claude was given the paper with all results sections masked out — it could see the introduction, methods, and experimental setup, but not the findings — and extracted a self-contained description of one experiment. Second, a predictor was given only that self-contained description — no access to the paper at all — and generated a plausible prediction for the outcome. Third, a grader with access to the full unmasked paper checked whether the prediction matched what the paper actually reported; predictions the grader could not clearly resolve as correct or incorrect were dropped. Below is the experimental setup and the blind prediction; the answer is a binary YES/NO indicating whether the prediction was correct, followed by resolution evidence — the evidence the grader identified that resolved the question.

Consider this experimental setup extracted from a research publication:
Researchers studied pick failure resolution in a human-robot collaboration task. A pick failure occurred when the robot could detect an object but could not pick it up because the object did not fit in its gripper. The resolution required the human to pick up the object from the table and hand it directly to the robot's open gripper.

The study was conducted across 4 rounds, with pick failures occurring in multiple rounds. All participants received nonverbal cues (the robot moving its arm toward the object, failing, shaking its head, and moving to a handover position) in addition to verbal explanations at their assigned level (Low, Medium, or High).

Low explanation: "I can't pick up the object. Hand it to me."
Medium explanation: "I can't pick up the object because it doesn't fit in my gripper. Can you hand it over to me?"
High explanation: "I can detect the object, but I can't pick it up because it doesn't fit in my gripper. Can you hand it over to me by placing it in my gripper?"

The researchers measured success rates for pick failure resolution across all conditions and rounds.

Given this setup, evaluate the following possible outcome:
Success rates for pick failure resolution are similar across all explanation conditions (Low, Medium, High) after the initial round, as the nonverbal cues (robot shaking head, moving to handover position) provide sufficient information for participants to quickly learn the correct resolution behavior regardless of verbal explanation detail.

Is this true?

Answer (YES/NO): NO